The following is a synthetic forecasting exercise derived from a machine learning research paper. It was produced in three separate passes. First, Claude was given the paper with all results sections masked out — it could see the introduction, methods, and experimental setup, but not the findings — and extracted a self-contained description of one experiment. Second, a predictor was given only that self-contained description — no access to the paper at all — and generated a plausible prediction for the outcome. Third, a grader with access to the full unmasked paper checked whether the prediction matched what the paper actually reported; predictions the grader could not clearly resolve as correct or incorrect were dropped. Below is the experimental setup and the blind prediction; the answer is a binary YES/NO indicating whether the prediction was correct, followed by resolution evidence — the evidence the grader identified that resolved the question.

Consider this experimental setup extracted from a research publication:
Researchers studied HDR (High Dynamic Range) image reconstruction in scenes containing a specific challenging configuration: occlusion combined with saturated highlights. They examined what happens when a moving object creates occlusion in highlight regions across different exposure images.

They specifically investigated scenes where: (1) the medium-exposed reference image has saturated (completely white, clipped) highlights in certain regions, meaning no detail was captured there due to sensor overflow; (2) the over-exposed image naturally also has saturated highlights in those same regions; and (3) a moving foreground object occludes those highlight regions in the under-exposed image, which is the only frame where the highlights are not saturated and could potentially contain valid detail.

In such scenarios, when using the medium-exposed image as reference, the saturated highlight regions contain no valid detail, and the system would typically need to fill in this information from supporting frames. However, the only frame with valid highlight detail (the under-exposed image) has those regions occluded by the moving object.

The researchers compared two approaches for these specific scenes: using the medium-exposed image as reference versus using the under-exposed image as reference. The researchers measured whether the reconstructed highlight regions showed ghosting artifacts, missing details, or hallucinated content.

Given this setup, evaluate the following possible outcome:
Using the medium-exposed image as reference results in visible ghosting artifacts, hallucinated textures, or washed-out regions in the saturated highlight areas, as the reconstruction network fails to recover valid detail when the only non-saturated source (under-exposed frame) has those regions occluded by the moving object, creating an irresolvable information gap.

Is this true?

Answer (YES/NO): YES